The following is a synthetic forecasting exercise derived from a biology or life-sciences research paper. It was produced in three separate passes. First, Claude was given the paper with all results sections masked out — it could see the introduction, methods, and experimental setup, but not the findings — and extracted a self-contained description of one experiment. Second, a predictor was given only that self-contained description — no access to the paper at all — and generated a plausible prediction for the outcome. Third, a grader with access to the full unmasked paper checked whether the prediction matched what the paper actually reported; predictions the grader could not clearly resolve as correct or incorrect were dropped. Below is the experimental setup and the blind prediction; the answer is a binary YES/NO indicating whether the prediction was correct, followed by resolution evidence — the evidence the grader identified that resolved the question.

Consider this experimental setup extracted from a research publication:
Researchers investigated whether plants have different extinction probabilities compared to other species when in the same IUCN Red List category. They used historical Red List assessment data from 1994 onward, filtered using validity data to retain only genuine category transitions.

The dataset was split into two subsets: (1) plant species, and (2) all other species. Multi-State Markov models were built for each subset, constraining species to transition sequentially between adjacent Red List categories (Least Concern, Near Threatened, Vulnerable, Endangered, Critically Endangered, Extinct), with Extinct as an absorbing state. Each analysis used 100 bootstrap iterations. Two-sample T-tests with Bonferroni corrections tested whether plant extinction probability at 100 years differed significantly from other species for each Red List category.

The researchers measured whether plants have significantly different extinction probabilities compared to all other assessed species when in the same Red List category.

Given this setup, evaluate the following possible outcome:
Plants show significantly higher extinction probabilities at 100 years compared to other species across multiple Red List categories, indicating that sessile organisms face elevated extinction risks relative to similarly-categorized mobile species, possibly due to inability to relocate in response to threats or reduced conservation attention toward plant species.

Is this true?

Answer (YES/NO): NO